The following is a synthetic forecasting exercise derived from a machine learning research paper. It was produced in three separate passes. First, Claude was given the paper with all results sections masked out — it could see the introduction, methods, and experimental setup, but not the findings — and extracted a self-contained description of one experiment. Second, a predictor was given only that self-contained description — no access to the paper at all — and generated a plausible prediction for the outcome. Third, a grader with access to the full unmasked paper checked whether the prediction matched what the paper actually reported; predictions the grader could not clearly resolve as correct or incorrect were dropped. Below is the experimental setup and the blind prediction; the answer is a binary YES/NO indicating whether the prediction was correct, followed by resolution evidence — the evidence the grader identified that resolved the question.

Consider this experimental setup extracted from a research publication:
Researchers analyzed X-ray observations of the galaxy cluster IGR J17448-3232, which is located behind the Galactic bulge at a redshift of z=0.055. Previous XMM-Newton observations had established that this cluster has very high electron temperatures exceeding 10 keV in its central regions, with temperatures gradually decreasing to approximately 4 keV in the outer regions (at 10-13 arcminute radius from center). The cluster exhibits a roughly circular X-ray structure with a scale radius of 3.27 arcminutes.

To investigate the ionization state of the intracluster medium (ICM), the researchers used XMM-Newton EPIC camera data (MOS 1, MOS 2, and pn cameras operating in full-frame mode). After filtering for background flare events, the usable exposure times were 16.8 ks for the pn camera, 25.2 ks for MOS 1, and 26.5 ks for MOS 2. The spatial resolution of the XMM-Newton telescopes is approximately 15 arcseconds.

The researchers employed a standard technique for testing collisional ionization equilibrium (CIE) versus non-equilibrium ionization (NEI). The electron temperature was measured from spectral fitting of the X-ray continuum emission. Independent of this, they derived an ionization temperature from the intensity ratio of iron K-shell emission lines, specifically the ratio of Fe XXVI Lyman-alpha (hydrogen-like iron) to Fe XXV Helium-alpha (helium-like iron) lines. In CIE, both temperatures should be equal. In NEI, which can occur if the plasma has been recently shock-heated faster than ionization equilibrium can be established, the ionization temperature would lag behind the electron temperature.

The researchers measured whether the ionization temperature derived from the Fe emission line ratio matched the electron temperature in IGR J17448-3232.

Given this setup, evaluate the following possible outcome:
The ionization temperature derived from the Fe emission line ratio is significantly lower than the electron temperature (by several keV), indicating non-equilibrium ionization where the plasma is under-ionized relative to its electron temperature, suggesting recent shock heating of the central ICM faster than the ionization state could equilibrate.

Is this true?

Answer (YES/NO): YES